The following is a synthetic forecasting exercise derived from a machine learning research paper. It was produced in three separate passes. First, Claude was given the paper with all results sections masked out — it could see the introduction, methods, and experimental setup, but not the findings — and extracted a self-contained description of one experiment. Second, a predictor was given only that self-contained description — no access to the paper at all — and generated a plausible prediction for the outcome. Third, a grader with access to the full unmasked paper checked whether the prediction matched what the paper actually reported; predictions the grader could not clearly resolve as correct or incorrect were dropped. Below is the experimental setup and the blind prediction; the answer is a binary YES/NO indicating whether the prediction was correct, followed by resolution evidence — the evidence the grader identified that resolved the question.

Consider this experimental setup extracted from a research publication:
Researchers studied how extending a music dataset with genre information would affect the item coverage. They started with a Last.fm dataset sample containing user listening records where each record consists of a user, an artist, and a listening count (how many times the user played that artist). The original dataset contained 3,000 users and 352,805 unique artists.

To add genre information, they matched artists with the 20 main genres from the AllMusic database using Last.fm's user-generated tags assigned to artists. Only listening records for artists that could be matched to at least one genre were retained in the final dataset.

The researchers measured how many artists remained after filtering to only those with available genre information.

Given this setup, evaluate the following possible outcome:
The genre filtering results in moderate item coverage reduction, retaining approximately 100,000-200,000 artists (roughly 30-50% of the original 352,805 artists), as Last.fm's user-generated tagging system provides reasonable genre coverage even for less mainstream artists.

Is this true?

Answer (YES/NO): YES